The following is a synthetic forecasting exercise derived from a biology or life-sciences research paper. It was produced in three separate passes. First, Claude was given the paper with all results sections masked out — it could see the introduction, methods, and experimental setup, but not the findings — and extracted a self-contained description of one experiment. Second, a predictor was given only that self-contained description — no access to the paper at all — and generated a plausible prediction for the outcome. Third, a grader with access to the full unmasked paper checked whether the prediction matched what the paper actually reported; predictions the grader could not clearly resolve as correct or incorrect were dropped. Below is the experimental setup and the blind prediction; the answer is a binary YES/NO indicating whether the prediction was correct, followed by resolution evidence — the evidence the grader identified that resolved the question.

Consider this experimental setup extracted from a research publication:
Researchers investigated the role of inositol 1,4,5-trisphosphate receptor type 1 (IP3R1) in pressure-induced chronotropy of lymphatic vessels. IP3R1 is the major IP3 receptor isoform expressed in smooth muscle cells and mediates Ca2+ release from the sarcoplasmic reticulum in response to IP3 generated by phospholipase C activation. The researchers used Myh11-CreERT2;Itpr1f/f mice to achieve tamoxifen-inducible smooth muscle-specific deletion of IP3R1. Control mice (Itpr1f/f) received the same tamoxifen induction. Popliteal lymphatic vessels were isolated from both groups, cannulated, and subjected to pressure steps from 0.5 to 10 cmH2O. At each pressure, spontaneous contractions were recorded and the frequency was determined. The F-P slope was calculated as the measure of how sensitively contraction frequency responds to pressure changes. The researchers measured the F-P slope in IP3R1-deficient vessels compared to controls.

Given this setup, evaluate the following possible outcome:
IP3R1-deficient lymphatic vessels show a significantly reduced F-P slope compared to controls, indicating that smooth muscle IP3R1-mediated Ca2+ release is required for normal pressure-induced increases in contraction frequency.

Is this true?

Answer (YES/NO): YES